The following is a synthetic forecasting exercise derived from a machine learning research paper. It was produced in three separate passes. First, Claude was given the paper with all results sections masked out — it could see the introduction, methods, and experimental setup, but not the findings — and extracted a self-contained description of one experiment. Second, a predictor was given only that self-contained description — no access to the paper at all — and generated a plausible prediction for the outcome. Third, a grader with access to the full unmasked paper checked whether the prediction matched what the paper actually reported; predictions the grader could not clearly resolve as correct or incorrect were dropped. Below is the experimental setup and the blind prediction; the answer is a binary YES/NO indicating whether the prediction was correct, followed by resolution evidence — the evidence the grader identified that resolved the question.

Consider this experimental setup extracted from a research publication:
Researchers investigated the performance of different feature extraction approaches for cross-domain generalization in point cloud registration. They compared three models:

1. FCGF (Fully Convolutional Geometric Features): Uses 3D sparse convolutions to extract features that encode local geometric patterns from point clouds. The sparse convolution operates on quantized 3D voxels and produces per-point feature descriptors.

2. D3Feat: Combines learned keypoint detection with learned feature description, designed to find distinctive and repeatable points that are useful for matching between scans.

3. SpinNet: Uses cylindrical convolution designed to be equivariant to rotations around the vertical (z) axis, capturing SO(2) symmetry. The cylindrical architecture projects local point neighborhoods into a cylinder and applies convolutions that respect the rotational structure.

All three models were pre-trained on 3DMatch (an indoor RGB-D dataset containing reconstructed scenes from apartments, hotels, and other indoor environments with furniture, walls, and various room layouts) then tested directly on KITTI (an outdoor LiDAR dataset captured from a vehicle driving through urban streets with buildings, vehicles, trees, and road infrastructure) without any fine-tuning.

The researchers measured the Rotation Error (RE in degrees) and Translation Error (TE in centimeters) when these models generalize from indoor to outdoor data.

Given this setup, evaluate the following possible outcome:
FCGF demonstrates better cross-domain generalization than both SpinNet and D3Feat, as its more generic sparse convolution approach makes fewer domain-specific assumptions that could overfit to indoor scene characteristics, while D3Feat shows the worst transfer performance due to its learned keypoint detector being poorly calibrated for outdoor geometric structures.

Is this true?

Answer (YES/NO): NO